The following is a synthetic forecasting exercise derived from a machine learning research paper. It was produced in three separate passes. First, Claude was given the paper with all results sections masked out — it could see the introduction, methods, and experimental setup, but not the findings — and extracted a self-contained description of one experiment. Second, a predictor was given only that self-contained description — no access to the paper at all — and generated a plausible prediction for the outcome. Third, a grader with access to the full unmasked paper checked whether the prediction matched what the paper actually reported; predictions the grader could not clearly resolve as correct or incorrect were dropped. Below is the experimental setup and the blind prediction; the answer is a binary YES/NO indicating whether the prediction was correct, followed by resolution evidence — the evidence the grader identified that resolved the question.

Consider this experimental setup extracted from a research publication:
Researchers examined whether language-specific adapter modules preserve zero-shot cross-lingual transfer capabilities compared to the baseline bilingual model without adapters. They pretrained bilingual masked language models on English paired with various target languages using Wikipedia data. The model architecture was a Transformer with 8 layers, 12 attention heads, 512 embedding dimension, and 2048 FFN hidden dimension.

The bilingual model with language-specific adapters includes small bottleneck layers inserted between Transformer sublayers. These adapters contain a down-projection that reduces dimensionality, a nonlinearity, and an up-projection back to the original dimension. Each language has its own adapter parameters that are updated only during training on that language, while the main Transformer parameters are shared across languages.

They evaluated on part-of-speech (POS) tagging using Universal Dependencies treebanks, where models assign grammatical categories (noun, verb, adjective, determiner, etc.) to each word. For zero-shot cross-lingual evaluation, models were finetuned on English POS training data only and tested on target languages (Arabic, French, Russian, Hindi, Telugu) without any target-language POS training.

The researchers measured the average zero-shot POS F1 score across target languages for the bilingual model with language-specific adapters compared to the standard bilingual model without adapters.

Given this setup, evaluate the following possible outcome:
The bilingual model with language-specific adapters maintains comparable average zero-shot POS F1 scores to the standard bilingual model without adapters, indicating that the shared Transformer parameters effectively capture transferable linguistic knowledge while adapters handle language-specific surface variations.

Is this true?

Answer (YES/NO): YES